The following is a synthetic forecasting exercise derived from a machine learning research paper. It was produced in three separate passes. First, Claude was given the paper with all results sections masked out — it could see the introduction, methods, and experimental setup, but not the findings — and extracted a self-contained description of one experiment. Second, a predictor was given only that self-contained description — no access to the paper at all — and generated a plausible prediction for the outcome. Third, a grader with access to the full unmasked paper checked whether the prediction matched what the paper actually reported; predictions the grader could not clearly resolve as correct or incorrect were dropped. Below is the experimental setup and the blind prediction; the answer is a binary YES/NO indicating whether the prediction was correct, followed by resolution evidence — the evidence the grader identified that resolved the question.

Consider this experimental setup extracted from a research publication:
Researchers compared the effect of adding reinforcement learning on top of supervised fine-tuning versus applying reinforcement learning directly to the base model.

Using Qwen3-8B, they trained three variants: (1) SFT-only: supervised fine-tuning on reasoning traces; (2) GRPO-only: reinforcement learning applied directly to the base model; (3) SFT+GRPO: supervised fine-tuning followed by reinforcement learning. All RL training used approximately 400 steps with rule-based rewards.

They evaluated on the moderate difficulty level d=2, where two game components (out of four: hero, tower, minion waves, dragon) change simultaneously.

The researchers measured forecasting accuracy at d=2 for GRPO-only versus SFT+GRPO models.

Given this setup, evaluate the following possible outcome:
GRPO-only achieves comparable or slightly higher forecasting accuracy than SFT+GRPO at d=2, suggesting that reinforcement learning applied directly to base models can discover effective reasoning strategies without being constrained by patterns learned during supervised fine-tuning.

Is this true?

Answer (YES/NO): NO